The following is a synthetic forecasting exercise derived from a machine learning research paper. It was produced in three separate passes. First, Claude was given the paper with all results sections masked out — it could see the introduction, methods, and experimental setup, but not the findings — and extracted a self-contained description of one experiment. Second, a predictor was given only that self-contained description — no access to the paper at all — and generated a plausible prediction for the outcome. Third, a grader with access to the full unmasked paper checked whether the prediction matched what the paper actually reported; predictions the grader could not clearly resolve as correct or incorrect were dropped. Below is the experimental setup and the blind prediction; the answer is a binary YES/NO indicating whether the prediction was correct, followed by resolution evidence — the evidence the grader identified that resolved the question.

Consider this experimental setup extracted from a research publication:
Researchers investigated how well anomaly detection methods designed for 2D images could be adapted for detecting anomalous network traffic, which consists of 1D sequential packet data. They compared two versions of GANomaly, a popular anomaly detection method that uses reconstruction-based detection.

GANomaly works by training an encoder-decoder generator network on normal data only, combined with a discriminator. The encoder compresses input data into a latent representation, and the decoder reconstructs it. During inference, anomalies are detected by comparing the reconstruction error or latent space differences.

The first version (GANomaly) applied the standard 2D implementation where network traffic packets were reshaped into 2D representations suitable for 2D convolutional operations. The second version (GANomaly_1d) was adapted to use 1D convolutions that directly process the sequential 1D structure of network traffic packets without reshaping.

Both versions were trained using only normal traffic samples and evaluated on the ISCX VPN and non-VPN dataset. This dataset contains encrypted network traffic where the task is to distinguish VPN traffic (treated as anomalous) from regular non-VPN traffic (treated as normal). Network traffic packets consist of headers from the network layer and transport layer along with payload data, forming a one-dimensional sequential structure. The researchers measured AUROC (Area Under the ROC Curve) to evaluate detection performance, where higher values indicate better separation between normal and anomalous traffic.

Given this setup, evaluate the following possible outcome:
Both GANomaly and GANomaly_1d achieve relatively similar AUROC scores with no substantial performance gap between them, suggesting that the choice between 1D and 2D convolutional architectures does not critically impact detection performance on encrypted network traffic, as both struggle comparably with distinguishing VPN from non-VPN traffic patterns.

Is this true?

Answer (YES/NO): YES